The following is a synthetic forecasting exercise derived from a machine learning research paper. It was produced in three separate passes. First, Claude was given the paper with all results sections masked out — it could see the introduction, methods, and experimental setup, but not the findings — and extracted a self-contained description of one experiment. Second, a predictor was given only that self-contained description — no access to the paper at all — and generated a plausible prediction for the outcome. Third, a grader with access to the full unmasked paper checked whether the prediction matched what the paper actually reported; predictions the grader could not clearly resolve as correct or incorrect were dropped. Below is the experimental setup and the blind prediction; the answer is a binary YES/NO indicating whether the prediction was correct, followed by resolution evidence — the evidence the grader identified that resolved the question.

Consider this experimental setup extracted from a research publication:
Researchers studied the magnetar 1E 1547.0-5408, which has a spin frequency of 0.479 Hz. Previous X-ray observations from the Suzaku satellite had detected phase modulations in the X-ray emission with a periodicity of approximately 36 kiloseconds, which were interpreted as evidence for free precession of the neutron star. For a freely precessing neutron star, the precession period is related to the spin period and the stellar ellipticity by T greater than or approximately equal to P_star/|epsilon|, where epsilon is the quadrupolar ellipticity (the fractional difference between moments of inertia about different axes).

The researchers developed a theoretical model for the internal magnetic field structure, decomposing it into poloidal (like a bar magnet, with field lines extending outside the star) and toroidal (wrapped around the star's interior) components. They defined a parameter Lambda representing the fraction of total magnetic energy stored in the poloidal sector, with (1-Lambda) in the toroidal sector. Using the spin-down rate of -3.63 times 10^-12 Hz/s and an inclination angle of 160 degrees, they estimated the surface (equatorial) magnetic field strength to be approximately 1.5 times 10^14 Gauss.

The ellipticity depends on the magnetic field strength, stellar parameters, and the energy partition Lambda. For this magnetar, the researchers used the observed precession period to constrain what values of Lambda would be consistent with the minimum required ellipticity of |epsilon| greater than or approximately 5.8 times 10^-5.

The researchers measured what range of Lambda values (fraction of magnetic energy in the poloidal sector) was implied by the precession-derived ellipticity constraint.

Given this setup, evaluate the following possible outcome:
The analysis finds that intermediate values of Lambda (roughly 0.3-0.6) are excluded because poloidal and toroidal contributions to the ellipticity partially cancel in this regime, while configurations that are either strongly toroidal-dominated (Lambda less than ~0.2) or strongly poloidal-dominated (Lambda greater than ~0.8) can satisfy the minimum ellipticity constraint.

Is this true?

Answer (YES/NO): NO